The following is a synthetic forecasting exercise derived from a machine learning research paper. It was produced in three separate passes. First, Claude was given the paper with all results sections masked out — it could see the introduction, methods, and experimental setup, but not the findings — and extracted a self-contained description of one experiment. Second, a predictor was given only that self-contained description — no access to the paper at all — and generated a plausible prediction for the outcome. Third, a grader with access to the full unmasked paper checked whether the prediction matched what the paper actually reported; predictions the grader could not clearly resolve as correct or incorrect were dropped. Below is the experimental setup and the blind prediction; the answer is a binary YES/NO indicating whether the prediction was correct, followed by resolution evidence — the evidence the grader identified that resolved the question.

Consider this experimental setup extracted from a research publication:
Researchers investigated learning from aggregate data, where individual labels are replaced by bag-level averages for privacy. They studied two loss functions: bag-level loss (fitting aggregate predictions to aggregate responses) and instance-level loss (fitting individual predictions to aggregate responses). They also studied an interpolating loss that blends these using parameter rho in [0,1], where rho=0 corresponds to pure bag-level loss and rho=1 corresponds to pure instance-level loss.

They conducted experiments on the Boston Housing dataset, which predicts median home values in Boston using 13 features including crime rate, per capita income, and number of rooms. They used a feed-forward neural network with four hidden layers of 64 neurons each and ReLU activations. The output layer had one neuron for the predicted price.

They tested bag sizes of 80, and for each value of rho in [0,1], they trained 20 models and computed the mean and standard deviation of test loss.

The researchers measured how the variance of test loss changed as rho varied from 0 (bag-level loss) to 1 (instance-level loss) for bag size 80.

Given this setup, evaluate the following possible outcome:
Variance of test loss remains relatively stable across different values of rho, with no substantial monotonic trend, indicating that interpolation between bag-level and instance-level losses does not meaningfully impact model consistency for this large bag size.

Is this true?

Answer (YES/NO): NO